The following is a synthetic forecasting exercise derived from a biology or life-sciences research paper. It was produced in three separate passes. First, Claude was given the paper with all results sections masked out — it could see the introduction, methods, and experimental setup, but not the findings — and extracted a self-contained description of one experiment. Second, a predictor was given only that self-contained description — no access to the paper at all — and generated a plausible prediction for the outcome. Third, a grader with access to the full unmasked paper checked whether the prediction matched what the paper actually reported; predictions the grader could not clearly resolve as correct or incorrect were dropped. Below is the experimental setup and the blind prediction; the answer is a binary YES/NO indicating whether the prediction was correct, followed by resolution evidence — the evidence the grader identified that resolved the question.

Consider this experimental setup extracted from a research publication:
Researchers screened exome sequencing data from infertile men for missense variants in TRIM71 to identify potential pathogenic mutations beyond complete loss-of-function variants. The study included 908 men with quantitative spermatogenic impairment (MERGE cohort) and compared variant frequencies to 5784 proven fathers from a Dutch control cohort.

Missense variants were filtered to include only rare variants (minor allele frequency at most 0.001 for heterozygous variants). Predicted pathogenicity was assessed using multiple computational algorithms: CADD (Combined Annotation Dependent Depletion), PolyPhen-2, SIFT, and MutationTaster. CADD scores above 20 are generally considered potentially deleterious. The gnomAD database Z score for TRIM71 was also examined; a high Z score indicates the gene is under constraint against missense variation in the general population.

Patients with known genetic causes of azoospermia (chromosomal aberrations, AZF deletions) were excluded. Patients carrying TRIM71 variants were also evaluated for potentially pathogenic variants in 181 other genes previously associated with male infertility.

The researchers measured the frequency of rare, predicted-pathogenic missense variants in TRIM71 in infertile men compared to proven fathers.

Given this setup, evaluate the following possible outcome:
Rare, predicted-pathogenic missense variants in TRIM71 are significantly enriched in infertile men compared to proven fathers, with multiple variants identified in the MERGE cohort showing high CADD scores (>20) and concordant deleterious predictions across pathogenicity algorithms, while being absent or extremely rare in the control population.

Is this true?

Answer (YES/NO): NO